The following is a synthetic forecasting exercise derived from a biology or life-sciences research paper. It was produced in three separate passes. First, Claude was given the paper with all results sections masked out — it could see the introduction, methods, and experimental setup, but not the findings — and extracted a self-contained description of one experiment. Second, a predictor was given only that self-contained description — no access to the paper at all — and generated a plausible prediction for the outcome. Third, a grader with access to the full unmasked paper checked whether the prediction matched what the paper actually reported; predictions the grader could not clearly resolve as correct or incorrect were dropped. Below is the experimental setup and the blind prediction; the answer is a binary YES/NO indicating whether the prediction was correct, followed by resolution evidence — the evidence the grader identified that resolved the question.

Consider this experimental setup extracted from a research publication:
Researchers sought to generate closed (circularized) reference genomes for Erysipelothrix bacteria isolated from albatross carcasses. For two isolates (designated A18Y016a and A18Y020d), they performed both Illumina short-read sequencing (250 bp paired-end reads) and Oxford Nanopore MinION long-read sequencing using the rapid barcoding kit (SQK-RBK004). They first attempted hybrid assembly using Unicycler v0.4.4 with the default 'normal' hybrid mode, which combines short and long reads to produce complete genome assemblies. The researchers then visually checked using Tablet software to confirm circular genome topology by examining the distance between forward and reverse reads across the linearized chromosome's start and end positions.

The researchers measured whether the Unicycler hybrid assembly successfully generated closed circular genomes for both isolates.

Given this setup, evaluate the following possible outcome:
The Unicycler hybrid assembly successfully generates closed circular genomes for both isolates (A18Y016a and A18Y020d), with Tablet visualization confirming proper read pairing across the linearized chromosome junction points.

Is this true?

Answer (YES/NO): NO